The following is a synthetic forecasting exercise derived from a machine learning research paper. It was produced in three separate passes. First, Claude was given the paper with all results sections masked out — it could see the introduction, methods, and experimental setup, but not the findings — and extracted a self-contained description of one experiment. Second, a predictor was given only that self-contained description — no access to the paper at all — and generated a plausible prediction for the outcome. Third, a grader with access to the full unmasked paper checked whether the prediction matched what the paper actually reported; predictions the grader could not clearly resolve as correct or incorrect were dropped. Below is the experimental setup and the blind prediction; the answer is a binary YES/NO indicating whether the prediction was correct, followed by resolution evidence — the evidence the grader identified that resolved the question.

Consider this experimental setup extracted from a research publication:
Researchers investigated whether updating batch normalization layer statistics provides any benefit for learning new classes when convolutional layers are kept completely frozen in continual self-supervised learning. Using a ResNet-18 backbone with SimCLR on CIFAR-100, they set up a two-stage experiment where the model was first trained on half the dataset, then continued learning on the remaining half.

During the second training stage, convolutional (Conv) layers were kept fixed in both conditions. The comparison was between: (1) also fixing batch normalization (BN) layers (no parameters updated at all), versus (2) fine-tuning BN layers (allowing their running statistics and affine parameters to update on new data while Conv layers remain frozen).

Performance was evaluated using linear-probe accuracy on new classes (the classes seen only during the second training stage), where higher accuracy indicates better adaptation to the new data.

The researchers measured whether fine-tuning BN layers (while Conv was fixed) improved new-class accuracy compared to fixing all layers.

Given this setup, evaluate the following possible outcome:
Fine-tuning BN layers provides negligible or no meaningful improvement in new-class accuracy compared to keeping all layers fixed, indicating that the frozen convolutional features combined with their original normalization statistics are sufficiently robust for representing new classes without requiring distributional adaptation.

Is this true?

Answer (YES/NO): NO